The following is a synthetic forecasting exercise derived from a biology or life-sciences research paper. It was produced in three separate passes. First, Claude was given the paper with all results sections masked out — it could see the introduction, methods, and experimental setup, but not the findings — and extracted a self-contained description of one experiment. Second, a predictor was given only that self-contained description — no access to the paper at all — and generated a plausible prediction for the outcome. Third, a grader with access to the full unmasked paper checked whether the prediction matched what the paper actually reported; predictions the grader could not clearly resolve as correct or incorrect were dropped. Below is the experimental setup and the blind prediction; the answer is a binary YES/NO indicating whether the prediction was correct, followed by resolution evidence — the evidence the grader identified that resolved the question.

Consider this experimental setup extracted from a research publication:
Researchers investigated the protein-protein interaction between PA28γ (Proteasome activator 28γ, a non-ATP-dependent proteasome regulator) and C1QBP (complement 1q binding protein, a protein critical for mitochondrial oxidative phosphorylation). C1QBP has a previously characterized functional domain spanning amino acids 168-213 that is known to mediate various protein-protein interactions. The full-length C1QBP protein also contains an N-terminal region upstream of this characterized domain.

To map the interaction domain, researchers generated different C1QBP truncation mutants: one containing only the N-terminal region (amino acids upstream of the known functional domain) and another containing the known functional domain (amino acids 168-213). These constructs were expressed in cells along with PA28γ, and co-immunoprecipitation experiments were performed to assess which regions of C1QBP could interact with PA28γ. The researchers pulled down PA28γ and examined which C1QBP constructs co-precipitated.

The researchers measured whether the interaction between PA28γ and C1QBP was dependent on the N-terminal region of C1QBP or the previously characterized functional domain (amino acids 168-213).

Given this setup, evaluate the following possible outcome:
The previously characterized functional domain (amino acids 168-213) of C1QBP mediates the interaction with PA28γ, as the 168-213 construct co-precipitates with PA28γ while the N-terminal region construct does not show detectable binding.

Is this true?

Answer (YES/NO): NO